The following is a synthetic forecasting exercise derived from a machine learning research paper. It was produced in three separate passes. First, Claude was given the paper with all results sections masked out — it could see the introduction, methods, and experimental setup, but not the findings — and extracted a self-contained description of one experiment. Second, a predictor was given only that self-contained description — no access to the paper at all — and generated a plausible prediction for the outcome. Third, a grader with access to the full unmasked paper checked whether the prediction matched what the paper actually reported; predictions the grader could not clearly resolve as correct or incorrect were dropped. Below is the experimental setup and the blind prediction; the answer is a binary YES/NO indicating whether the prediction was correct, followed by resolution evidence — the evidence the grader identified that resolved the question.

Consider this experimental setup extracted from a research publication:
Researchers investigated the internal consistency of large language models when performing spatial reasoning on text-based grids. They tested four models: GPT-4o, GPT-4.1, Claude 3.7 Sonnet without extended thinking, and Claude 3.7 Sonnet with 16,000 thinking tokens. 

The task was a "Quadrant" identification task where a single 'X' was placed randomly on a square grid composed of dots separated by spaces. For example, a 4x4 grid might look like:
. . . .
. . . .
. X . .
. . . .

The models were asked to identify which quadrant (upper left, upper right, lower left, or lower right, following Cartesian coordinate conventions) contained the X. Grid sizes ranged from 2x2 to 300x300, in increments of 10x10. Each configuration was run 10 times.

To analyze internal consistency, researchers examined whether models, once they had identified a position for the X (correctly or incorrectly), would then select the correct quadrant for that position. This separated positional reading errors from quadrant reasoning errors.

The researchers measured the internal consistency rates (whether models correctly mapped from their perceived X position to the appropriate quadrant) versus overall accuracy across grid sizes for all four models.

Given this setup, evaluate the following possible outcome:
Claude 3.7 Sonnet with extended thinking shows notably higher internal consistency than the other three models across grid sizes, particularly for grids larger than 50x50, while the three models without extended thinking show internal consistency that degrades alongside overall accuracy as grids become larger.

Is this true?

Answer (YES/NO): NO